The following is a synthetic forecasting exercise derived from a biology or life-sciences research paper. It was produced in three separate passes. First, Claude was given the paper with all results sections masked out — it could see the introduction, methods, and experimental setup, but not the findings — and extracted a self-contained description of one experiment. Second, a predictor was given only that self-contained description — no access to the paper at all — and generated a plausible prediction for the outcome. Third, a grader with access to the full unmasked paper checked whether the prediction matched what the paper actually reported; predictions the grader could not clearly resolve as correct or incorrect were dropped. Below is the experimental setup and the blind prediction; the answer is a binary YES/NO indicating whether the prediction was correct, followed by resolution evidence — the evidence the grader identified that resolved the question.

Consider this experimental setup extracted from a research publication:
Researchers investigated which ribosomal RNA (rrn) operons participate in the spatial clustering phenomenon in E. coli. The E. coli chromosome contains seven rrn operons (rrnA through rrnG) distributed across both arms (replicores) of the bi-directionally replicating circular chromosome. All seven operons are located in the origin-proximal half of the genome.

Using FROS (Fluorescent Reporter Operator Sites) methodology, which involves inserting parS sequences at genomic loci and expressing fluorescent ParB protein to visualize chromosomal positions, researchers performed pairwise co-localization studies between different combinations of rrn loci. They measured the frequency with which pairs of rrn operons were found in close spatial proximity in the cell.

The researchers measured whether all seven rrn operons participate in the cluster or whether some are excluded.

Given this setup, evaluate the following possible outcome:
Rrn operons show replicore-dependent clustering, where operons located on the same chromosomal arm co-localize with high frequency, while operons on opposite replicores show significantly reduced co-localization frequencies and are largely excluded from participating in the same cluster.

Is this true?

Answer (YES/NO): NO